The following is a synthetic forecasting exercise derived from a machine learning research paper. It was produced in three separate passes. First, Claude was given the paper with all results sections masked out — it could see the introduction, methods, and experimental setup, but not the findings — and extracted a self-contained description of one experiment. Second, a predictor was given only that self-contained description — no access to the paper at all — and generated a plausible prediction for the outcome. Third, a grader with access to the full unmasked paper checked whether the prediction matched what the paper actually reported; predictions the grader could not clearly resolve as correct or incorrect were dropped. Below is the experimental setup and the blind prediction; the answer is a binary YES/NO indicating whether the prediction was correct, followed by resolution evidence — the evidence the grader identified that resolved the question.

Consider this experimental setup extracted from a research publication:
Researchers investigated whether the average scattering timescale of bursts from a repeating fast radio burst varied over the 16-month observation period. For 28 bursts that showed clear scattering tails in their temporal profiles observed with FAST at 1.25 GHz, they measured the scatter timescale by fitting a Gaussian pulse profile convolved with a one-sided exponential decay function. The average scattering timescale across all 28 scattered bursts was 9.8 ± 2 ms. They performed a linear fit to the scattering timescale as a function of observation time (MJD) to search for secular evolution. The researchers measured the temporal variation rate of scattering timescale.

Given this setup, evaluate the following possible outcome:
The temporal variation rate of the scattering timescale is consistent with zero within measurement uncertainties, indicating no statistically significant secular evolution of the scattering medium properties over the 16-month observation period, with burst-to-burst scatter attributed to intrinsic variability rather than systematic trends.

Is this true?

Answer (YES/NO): YES